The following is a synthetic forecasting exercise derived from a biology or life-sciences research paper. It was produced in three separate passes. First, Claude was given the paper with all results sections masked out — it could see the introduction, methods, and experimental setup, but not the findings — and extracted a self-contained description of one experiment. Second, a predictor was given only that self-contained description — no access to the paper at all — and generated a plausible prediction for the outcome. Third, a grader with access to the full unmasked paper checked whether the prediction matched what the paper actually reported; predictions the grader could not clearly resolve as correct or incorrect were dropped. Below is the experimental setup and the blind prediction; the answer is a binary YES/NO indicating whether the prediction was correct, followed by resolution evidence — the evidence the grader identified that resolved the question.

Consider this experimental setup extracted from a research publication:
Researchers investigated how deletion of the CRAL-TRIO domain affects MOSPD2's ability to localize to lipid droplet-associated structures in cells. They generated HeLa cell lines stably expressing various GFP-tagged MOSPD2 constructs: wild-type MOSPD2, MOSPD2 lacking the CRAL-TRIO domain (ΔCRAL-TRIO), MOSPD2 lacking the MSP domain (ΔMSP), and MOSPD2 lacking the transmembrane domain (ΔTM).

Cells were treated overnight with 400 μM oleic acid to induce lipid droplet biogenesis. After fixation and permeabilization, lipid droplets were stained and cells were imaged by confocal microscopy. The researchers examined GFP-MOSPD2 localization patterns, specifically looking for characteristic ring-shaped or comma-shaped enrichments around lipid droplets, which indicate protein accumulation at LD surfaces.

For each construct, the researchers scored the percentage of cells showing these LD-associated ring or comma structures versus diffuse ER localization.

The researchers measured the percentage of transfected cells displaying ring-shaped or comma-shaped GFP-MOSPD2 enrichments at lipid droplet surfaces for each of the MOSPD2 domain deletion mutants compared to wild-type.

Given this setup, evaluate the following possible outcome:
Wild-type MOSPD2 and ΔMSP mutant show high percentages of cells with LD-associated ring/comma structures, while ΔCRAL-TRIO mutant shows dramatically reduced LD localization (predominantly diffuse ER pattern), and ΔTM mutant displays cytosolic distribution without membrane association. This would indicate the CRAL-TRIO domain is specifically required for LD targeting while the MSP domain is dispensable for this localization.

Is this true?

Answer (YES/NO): YES